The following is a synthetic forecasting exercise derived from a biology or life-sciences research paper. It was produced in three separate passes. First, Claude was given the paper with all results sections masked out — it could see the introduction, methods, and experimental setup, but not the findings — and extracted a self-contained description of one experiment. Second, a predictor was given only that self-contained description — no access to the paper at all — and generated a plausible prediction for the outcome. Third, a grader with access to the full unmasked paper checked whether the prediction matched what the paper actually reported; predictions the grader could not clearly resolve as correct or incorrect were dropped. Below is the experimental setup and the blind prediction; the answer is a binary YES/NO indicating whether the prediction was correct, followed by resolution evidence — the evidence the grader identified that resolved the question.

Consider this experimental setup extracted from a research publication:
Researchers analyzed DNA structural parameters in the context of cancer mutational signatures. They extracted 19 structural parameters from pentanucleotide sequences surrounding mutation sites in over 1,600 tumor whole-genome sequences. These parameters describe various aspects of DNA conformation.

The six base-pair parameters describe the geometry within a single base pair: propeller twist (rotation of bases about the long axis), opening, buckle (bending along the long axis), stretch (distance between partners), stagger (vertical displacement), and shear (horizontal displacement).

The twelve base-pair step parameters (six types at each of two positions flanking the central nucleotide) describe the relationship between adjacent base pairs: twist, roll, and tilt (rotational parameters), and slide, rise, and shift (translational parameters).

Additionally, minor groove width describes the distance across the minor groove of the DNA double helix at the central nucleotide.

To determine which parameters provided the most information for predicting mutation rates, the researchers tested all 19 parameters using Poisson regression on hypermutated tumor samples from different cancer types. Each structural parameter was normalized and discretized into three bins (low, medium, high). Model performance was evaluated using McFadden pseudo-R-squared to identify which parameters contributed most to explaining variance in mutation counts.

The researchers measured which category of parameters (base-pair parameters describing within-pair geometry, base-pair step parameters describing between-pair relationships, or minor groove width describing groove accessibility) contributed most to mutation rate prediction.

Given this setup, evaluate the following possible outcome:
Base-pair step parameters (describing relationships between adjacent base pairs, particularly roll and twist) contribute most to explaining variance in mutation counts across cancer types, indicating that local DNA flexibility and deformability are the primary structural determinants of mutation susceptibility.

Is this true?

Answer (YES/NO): YES